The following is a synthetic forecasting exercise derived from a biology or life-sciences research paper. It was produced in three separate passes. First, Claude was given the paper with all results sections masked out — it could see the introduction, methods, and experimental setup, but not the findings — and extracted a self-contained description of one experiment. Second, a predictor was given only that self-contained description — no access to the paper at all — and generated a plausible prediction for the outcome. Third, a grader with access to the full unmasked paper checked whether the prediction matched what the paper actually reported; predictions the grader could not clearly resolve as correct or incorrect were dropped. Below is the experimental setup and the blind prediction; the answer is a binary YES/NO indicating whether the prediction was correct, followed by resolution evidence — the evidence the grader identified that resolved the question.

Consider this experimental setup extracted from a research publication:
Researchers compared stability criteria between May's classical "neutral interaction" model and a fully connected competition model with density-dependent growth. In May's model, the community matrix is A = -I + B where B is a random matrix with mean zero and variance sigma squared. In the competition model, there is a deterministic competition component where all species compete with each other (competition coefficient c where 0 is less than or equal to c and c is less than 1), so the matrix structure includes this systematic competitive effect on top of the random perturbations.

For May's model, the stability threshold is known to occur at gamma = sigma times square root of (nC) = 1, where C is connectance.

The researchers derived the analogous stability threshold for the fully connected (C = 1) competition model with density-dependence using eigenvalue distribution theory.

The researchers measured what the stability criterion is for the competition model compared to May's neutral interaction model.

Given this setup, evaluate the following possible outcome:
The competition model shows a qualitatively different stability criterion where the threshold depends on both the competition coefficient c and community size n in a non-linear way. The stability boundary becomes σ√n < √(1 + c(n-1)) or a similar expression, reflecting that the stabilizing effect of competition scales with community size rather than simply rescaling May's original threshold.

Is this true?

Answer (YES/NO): NO